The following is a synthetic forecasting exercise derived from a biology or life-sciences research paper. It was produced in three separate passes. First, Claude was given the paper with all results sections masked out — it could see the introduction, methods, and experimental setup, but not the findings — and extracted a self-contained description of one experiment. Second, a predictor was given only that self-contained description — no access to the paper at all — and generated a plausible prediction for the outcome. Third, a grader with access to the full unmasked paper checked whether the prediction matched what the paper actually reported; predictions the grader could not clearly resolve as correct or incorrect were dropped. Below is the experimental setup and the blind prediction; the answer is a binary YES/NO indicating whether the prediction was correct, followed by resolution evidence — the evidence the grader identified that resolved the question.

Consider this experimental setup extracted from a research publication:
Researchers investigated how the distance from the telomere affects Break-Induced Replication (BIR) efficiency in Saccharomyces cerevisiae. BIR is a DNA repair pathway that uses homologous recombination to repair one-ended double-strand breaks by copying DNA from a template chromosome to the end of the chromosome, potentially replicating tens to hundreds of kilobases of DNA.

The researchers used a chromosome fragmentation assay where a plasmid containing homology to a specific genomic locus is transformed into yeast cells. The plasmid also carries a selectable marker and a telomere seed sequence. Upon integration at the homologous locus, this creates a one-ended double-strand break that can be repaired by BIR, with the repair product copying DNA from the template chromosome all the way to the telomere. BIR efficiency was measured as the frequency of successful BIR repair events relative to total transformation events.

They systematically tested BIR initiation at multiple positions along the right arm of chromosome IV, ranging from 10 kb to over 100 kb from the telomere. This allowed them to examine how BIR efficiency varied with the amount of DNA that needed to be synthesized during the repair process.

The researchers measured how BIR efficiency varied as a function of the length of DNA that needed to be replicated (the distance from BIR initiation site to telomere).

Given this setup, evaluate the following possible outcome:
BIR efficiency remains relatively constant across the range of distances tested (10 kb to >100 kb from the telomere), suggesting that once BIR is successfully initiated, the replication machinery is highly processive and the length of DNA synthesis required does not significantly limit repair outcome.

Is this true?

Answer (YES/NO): NO